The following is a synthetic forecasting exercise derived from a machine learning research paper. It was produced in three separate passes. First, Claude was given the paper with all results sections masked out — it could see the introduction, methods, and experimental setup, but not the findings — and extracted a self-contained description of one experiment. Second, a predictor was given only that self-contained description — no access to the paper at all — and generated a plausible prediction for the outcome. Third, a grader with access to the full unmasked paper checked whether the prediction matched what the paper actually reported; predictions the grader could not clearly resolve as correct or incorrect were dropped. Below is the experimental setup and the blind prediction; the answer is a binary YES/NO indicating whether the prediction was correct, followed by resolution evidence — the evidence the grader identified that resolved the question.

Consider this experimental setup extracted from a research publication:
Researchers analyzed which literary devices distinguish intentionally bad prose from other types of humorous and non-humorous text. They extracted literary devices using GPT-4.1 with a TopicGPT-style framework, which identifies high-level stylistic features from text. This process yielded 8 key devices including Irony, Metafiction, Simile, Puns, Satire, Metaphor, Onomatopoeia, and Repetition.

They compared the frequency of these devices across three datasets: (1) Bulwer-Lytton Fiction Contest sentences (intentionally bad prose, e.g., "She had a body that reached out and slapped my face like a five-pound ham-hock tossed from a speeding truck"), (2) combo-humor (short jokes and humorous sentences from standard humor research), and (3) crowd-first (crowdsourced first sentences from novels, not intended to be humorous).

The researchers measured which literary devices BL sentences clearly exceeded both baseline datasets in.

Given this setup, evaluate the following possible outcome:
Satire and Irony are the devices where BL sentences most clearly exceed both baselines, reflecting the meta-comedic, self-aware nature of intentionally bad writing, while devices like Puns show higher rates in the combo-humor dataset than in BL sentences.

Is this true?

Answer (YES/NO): NO